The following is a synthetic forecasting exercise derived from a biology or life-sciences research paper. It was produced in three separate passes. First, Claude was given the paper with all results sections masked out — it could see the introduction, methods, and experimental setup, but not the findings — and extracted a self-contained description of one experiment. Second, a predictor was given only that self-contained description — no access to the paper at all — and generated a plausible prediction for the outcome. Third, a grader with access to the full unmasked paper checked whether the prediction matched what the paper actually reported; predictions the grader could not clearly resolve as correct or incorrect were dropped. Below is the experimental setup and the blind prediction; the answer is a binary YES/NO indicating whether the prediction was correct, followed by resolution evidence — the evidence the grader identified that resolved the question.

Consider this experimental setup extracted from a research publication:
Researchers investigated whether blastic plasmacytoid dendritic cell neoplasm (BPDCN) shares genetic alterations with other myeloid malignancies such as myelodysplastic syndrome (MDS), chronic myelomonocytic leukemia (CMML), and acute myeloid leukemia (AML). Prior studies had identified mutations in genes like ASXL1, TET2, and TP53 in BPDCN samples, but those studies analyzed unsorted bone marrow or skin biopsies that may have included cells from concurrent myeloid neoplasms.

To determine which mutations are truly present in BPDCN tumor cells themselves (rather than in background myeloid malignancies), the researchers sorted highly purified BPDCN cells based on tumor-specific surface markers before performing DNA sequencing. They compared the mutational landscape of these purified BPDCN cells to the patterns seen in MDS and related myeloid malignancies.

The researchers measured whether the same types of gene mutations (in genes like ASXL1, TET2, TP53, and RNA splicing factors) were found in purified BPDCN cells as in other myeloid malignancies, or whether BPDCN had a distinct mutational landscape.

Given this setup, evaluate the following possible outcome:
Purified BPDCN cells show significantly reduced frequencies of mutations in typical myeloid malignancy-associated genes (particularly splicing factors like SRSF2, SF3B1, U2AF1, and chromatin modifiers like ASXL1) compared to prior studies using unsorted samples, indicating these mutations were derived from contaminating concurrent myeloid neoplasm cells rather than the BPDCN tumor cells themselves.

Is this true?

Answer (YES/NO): NO